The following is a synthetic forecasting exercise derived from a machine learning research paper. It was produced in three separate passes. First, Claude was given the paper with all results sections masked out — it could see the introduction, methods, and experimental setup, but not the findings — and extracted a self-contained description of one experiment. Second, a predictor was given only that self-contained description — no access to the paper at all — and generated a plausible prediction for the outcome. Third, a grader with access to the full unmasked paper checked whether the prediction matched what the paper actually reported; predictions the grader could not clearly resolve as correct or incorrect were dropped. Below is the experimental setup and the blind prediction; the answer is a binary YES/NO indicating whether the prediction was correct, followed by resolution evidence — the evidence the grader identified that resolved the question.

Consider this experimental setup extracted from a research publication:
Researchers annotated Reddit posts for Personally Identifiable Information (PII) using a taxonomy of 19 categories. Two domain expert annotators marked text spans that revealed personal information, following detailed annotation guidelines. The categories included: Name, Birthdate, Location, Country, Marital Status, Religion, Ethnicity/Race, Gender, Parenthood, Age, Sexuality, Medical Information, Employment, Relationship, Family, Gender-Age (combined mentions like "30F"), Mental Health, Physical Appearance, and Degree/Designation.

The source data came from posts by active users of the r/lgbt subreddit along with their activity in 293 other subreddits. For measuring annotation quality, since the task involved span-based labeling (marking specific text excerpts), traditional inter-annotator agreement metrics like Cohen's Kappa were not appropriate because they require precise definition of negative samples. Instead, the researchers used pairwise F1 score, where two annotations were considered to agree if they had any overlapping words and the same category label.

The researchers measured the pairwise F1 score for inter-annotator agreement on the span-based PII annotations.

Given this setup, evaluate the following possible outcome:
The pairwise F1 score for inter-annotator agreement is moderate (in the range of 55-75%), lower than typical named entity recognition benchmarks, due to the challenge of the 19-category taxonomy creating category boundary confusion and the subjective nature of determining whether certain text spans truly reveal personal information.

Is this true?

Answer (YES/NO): NO